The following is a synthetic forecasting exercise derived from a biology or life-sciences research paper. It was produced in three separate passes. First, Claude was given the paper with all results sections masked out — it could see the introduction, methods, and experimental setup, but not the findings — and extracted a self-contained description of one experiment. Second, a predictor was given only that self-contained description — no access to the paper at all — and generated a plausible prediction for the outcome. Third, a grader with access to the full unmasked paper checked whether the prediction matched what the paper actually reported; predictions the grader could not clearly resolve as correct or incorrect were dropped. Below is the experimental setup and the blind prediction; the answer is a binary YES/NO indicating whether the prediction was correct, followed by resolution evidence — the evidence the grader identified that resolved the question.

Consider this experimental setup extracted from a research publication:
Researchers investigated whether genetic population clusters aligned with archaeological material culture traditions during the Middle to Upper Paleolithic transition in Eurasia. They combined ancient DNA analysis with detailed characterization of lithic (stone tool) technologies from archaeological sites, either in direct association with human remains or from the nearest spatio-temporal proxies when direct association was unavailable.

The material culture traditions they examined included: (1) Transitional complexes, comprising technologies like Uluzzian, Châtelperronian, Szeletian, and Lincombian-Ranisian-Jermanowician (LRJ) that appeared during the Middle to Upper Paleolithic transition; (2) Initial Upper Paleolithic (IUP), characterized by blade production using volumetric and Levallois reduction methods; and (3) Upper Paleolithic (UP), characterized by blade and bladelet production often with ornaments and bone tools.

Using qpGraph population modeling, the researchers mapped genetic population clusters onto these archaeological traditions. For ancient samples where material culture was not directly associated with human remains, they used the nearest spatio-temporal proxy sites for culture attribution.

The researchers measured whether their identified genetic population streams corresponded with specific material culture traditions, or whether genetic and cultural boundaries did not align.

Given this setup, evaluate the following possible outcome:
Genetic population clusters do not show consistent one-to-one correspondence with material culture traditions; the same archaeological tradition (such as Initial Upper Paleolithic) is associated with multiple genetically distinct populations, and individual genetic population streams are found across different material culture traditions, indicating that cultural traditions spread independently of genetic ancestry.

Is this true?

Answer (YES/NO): NO